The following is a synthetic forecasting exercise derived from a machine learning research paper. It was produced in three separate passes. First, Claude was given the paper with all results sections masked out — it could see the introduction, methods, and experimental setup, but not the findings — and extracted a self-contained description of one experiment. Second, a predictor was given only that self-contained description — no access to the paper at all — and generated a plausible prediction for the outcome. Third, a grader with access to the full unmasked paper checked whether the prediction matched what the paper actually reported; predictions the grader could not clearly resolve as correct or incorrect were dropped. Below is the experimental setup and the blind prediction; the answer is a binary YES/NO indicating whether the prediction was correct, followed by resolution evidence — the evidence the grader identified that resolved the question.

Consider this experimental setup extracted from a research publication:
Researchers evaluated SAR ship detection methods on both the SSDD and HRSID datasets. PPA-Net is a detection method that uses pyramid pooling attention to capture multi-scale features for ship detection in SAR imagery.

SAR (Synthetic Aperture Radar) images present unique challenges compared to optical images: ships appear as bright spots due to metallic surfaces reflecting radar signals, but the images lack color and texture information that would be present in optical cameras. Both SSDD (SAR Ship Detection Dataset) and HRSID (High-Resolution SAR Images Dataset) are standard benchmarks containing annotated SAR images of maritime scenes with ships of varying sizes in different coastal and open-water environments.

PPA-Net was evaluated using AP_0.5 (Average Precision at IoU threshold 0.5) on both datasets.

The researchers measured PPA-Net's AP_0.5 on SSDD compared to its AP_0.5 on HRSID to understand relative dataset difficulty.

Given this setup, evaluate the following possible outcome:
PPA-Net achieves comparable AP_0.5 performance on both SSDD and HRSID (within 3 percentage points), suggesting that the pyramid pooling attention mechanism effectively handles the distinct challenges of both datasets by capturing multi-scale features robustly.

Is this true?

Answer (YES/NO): NO